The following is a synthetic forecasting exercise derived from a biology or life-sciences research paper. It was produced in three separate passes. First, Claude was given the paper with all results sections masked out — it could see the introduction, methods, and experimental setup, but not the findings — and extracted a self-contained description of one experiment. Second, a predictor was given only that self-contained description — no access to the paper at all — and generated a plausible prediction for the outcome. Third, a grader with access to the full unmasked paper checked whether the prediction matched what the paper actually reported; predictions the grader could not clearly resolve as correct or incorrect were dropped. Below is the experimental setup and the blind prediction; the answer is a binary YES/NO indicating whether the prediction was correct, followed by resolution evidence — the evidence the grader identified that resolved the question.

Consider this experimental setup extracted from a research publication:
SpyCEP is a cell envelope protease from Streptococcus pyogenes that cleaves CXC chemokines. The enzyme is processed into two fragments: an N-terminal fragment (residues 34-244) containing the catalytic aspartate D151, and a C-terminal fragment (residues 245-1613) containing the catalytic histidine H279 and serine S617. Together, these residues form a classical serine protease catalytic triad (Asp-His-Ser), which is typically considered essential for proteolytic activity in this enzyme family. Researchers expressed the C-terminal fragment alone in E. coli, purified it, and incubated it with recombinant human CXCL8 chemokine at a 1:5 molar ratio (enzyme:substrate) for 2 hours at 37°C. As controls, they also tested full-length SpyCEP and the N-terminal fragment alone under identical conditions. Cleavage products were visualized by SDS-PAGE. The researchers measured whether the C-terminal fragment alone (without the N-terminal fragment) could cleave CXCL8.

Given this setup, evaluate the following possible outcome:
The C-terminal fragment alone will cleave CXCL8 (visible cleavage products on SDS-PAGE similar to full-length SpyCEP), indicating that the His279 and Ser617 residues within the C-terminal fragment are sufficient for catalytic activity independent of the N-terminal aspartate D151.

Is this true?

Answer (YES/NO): NO